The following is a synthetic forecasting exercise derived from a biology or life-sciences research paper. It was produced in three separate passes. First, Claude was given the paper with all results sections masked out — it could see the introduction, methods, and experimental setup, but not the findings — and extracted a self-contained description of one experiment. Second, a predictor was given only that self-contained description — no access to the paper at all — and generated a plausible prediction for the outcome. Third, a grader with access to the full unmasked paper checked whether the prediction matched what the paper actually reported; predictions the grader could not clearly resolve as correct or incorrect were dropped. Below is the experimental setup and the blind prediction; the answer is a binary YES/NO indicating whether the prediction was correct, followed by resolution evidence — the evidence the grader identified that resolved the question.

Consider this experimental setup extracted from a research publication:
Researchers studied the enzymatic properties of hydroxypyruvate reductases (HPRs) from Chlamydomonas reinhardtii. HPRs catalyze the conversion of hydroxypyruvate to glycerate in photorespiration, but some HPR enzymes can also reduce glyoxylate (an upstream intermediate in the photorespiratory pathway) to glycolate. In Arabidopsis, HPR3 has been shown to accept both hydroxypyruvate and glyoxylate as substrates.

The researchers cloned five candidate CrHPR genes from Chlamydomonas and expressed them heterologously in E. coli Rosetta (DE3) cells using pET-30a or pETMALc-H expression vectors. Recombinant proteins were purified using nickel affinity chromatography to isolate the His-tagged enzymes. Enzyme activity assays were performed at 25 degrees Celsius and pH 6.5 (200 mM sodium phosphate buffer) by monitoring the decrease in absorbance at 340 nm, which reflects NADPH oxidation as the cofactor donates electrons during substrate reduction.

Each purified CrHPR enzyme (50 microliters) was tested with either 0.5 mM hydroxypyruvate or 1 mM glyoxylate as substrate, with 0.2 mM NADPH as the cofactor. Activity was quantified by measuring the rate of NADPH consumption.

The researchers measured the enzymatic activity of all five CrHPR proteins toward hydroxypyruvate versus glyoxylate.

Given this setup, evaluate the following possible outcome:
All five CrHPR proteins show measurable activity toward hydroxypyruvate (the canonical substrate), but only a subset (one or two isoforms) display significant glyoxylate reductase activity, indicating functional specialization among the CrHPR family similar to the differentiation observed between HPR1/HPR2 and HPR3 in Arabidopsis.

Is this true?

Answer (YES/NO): NO